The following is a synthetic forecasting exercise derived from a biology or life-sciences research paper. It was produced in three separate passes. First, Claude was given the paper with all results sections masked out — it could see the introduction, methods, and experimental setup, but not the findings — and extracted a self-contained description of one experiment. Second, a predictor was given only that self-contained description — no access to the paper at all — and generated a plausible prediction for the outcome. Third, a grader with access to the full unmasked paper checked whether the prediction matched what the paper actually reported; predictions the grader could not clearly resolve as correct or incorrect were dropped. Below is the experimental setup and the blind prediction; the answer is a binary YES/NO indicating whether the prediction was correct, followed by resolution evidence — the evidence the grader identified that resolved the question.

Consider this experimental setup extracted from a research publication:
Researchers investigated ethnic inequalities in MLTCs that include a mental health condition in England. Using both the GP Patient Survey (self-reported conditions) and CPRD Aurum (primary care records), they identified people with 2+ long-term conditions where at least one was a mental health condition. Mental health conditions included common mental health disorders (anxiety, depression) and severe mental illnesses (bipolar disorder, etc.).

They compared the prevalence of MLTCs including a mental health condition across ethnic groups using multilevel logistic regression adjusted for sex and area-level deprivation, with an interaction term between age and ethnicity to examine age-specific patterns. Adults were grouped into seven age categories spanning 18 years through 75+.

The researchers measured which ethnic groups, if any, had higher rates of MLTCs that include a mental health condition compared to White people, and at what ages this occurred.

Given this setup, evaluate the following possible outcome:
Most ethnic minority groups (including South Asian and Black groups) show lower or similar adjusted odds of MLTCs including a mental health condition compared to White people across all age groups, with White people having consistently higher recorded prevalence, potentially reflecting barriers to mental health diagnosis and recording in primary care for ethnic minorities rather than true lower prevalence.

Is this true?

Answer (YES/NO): NO